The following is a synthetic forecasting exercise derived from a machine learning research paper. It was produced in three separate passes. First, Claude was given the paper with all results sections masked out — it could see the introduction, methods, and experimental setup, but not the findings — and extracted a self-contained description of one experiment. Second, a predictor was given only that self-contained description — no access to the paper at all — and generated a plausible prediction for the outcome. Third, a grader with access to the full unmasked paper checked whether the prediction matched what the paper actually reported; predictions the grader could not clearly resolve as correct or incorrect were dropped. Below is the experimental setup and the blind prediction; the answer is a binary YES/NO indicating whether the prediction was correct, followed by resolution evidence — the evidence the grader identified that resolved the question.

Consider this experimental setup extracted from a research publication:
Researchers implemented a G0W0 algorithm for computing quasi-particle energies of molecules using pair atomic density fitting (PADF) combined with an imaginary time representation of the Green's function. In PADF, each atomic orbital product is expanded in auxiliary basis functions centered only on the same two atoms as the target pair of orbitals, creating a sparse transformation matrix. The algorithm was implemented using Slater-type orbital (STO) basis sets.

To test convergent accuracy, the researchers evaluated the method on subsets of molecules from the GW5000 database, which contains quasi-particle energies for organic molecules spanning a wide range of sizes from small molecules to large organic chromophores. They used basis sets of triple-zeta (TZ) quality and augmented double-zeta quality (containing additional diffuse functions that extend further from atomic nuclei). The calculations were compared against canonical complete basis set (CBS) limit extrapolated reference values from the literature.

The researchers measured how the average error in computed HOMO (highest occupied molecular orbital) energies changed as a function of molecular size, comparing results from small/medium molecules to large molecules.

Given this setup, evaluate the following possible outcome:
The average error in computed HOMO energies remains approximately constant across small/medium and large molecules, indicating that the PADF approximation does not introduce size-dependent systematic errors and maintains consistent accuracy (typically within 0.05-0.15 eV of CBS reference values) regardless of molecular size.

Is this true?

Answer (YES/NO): NO